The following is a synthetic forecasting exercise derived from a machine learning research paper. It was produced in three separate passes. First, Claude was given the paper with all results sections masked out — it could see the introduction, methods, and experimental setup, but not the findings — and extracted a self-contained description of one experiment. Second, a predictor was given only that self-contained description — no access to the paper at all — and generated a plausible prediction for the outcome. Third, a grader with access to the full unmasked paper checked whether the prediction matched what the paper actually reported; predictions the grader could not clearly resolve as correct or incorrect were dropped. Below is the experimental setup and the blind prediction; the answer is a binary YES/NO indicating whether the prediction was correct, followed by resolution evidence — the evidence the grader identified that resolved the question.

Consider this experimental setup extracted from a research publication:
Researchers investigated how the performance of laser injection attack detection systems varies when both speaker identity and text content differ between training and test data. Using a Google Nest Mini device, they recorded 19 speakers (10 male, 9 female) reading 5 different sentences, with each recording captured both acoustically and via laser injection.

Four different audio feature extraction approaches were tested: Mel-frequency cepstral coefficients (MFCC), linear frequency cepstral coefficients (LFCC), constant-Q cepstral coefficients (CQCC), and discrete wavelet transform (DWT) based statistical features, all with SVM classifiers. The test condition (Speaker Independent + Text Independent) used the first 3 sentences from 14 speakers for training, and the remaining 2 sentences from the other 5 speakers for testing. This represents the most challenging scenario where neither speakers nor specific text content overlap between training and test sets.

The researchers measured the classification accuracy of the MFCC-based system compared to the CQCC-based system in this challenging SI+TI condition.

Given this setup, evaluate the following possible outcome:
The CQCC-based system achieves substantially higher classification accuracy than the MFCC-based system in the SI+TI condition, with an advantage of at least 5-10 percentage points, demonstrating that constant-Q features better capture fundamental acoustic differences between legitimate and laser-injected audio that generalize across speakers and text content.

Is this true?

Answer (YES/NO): YES